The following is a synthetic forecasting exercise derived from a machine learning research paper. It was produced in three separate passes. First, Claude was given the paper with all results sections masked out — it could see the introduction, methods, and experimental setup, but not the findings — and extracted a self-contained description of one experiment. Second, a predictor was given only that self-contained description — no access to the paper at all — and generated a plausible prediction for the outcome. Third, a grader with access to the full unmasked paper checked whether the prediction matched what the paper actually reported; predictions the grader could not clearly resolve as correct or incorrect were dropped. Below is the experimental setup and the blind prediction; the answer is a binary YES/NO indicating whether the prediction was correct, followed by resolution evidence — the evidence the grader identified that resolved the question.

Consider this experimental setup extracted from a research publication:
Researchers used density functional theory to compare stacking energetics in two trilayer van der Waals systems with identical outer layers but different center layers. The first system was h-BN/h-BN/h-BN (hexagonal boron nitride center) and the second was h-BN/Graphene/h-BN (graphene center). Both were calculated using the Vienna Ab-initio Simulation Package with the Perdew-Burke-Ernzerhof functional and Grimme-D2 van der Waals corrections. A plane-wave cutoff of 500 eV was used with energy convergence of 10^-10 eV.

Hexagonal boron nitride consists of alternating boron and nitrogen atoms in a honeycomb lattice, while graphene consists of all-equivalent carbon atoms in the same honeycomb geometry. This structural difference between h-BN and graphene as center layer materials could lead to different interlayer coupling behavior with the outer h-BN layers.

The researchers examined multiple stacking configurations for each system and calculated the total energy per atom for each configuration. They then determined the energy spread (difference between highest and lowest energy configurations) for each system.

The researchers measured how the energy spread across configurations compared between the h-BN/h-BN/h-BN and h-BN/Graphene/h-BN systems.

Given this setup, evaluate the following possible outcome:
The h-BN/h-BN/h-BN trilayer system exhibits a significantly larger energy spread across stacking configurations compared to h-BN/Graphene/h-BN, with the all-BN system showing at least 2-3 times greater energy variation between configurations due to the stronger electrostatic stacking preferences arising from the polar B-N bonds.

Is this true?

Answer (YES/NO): NO